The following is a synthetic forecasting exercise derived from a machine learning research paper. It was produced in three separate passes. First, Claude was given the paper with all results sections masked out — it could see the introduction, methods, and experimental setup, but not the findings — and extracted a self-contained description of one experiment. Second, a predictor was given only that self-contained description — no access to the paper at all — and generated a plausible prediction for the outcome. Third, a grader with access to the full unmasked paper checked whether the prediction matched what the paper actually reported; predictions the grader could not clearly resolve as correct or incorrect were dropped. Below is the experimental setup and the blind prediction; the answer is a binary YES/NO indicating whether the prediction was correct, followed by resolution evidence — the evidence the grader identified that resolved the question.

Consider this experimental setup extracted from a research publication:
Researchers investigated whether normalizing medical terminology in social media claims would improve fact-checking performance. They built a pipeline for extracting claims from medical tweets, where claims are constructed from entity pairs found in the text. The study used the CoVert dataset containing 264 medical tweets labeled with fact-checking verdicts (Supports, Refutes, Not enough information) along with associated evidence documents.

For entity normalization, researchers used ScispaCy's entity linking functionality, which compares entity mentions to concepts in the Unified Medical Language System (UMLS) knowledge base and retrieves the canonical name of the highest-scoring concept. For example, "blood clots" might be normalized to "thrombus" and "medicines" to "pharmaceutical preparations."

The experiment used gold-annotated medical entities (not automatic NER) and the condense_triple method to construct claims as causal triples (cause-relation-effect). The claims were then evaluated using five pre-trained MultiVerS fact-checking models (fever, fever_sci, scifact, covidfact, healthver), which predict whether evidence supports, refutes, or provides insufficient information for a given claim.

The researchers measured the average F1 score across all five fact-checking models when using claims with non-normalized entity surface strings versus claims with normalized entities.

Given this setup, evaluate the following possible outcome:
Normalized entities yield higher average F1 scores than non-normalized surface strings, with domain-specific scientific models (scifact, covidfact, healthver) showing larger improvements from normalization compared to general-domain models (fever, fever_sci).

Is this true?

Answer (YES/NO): NO